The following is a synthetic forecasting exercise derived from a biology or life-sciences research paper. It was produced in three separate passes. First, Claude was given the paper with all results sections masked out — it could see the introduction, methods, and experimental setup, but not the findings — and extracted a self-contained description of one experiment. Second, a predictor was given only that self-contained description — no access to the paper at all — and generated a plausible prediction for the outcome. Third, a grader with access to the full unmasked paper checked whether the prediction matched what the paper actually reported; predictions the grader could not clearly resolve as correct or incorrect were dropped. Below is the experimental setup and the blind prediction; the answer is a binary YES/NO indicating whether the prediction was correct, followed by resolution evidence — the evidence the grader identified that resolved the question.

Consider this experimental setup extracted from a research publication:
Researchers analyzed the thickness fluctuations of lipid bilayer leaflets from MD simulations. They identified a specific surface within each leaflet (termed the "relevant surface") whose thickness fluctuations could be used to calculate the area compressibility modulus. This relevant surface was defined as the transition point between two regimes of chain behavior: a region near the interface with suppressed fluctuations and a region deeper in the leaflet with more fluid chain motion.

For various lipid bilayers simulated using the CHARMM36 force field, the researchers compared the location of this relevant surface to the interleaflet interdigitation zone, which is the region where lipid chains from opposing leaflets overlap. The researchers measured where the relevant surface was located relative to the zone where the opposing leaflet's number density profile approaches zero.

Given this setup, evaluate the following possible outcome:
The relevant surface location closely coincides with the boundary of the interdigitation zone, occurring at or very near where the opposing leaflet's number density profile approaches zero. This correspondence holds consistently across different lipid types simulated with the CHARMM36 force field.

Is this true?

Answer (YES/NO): YES